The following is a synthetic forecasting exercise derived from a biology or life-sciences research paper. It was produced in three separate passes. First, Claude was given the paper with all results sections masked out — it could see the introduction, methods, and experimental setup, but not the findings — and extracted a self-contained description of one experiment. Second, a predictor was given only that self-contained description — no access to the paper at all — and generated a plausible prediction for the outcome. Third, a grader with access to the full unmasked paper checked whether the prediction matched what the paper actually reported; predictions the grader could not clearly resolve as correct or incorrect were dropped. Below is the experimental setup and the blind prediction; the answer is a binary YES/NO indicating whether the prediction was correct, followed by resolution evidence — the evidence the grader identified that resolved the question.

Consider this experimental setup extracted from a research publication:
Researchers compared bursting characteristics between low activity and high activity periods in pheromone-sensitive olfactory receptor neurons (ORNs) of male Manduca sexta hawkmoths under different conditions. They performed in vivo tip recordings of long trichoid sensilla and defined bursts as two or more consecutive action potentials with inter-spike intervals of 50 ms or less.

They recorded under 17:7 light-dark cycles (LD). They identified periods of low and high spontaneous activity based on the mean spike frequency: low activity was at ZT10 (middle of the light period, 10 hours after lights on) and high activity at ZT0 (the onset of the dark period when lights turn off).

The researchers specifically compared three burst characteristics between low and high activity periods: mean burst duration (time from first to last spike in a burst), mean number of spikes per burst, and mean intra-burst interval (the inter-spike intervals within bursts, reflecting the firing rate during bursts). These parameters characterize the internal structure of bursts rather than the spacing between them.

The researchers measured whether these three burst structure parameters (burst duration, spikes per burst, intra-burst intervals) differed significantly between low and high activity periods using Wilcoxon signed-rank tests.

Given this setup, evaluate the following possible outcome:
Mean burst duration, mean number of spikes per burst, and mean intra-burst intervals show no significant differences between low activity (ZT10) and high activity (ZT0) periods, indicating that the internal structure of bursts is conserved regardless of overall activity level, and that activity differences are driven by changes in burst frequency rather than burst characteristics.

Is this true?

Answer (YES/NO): YES